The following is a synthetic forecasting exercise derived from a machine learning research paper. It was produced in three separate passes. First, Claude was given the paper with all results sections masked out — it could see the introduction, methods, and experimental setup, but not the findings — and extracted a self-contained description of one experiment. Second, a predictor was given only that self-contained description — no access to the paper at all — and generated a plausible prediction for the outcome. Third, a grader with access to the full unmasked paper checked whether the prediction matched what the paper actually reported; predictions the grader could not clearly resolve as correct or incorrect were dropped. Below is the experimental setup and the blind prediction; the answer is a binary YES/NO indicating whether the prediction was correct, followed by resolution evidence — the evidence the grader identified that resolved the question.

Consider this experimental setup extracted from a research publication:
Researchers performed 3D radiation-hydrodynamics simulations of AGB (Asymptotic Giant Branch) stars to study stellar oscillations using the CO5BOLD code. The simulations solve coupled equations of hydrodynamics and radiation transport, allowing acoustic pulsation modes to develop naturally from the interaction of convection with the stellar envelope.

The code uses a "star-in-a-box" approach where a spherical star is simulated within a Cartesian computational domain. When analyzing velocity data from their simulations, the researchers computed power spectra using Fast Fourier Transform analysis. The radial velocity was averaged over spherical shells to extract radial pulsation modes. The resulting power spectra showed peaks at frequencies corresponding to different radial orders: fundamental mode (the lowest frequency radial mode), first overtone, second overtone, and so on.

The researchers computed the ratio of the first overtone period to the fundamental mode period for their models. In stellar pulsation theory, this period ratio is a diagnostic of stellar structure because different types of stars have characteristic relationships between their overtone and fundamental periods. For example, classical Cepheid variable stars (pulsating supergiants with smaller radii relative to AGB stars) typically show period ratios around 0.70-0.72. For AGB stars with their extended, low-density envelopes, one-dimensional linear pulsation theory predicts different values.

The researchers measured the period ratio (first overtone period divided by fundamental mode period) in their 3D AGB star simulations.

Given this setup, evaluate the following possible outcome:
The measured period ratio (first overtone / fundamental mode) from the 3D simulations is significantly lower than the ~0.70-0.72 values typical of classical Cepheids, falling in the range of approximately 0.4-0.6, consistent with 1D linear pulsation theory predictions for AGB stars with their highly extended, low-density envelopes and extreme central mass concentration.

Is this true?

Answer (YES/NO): YES